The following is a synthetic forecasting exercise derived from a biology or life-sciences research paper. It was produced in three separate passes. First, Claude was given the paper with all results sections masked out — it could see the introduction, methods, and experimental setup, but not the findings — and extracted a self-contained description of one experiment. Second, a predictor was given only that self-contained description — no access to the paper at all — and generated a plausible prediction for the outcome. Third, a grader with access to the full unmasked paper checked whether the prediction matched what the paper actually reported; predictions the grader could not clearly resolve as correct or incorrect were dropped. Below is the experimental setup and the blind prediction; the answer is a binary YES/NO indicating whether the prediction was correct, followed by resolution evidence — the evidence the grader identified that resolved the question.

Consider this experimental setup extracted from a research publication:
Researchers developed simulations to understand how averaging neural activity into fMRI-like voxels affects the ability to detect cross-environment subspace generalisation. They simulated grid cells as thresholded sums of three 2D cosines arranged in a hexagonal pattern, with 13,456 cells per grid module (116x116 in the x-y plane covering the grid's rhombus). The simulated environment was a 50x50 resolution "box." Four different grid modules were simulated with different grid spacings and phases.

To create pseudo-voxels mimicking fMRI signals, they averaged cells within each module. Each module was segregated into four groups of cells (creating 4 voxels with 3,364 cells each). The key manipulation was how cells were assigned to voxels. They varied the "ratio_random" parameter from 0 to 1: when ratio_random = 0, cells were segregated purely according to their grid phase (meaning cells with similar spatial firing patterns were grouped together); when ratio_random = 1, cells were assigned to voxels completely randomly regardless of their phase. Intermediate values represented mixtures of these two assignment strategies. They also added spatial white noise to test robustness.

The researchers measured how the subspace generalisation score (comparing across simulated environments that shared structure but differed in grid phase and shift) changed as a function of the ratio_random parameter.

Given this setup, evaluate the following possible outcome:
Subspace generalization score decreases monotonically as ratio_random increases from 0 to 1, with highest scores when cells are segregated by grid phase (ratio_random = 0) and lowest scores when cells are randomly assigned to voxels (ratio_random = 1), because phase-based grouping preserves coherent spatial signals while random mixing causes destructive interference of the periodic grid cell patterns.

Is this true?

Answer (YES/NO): YES